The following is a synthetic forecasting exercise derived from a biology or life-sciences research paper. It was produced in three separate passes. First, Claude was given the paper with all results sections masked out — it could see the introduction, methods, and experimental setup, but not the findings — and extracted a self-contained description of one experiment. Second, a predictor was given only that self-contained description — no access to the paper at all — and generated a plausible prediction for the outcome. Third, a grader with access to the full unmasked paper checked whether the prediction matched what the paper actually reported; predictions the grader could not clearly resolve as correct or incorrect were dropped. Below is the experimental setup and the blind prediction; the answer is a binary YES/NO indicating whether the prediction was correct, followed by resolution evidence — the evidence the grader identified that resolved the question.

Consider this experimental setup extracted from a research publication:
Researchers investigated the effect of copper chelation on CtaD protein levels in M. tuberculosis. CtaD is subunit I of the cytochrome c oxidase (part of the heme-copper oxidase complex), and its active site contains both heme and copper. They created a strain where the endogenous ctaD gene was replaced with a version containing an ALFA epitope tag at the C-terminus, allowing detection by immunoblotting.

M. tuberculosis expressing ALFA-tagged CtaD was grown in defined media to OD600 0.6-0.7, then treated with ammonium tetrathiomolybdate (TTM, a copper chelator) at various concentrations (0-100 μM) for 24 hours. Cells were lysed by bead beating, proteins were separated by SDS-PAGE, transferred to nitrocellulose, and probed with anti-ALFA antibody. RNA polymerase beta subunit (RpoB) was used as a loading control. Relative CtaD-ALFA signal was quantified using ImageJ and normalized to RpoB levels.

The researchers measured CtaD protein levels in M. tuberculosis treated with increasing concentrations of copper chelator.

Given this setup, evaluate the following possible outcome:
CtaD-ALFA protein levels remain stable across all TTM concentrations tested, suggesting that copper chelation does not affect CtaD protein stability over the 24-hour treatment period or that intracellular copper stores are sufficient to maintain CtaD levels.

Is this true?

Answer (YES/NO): YES